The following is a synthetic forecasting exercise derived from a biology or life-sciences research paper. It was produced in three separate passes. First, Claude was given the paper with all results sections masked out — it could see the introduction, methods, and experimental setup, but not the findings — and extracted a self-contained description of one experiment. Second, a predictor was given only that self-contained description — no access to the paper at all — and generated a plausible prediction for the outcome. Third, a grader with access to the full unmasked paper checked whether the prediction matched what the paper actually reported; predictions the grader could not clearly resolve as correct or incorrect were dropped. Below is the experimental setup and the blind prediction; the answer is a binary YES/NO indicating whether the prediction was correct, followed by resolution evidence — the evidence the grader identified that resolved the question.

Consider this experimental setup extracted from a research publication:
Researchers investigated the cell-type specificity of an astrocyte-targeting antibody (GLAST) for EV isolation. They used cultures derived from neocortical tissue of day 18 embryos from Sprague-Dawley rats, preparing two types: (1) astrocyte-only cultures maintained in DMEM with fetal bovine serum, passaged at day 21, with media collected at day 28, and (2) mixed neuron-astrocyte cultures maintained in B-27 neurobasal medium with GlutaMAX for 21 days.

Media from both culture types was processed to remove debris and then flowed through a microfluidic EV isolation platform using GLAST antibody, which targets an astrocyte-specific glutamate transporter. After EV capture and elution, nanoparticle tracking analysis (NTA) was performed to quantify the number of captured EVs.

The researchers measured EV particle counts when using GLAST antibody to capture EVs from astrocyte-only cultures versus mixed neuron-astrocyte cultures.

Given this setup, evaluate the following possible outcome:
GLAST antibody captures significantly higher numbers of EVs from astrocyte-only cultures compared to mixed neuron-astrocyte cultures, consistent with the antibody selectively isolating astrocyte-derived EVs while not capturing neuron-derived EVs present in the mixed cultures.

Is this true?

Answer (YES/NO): YES